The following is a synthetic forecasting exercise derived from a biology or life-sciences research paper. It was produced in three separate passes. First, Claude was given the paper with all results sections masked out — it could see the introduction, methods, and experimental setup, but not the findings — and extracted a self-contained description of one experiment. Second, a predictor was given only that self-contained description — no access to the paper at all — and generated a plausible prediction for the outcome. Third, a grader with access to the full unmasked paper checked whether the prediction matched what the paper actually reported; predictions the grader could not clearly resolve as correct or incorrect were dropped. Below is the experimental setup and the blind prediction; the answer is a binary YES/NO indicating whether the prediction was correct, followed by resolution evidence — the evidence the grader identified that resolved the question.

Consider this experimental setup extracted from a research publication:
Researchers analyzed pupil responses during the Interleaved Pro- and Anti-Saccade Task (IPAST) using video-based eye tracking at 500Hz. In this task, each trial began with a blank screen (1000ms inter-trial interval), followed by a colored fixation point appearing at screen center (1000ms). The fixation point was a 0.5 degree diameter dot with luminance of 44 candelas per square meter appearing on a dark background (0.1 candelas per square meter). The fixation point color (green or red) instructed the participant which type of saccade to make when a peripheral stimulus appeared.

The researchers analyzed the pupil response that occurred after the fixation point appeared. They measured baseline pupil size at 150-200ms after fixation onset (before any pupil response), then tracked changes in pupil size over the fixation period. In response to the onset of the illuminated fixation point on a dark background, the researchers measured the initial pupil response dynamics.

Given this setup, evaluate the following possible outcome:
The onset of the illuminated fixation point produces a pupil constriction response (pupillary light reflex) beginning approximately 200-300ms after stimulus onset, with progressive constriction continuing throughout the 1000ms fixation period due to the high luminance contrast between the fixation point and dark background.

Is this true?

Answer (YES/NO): NO